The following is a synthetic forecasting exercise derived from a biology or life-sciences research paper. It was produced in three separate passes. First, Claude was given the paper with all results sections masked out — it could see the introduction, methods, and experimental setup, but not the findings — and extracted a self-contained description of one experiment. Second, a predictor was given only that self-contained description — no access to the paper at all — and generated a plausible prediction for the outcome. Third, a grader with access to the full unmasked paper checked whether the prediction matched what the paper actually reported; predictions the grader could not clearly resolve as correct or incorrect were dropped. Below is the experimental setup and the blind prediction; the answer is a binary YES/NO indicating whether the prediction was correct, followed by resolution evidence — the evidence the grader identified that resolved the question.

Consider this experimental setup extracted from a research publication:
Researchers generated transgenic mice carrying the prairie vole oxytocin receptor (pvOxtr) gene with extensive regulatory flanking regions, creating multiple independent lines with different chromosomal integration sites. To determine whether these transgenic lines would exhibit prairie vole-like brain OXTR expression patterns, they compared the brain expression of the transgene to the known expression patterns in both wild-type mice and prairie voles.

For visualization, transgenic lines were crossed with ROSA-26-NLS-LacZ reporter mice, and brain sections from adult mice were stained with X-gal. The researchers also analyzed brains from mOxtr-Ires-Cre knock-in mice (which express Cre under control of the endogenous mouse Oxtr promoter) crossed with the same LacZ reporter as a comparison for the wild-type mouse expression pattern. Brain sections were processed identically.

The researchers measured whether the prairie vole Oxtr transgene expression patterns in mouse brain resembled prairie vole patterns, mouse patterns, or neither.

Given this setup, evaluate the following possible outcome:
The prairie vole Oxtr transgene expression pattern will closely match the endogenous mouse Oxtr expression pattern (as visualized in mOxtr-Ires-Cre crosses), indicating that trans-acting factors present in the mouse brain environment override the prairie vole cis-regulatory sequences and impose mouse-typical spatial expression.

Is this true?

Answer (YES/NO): NO